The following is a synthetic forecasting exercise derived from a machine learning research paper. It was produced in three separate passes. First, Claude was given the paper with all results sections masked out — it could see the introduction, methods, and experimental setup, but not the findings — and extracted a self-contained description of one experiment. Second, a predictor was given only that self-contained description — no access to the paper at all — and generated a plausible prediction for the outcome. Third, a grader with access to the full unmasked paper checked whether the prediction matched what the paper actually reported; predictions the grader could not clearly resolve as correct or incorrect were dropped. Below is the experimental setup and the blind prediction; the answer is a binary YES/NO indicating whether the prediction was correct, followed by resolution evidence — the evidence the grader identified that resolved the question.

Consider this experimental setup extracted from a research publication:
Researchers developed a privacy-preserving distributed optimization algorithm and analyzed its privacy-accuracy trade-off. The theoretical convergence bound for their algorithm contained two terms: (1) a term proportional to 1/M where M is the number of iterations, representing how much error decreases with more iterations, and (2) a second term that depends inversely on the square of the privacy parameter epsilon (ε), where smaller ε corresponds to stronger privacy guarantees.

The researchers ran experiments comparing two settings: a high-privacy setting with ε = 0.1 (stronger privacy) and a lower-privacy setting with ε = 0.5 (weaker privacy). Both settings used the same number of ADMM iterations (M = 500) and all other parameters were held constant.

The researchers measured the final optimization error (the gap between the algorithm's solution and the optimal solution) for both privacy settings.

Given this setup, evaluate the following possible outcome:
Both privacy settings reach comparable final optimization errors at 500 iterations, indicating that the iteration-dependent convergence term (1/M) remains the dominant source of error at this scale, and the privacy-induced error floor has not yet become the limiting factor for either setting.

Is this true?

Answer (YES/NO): NO